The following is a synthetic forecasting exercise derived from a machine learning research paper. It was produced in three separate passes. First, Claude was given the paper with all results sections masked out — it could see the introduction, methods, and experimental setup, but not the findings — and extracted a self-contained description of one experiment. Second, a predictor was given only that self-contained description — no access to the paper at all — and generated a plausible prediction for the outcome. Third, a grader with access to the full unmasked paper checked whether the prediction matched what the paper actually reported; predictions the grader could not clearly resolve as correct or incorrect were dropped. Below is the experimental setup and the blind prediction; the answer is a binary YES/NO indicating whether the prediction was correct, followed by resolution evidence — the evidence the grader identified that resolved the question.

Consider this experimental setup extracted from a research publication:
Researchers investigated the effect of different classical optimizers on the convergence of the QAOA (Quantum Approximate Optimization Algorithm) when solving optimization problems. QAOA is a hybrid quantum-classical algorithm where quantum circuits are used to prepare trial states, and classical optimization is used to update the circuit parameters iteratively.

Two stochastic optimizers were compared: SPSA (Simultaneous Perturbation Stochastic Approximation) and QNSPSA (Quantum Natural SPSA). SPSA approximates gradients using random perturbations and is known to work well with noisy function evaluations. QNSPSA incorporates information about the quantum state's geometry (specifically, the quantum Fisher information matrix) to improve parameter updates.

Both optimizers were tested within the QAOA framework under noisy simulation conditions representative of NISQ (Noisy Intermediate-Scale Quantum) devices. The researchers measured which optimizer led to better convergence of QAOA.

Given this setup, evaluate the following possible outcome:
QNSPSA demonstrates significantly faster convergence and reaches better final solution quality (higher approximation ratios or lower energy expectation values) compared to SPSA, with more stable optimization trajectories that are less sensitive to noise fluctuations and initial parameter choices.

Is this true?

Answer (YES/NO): NO